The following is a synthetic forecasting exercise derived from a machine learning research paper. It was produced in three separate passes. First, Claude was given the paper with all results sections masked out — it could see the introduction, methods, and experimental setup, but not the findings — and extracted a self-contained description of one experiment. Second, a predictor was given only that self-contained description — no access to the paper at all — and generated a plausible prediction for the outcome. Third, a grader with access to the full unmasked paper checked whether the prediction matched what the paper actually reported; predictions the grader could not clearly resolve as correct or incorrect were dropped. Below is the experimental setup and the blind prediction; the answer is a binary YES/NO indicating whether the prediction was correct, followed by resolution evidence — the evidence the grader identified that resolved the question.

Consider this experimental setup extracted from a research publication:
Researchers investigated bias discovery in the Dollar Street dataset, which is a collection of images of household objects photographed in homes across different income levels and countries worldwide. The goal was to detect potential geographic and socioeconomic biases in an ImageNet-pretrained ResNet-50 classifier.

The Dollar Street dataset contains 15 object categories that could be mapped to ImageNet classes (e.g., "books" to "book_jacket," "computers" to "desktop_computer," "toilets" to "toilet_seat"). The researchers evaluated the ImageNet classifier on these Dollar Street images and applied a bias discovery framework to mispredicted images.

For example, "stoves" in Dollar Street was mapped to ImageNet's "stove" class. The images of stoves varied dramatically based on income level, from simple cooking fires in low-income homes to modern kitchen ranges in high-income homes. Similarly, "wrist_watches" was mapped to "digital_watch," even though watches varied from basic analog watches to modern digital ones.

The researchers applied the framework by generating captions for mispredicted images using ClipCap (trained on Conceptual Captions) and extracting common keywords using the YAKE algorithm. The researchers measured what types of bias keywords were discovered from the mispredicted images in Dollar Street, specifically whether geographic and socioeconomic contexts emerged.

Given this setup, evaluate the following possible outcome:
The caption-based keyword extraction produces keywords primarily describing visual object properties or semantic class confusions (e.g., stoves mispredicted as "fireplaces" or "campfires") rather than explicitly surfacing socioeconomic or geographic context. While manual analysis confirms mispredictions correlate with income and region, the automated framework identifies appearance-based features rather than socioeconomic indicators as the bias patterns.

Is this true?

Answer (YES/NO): NO